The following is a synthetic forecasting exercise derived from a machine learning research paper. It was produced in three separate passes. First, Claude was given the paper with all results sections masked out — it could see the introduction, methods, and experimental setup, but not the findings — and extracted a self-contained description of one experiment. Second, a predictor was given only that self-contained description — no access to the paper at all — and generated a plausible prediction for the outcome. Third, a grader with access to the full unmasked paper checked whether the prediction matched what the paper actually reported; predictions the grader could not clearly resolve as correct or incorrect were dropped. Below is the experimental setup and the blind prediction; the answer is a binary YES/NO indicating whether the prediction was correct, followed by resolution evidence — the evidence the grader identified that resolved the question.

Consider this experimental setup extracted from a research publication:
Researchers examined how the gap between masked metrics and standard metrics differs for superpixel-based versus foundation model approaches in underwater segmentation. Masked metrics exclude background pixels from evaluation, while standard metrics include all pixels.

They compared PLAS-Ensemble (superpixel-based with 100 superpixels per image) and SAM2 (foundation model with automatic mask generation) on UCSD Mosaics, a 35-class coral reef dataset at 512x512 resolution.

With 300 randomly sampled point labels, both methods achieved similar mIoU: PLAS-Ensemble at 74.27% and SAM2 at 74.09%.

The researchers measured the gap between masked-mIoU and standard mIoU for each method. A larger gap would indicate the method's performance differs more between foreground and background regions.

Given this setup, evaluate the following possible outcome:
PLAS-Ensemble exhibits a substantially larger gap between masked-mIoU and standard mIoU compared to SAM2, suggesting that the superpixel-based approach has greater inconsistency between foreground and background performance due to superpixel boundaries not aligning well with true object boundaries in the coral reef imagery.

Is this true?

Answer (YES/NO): NO